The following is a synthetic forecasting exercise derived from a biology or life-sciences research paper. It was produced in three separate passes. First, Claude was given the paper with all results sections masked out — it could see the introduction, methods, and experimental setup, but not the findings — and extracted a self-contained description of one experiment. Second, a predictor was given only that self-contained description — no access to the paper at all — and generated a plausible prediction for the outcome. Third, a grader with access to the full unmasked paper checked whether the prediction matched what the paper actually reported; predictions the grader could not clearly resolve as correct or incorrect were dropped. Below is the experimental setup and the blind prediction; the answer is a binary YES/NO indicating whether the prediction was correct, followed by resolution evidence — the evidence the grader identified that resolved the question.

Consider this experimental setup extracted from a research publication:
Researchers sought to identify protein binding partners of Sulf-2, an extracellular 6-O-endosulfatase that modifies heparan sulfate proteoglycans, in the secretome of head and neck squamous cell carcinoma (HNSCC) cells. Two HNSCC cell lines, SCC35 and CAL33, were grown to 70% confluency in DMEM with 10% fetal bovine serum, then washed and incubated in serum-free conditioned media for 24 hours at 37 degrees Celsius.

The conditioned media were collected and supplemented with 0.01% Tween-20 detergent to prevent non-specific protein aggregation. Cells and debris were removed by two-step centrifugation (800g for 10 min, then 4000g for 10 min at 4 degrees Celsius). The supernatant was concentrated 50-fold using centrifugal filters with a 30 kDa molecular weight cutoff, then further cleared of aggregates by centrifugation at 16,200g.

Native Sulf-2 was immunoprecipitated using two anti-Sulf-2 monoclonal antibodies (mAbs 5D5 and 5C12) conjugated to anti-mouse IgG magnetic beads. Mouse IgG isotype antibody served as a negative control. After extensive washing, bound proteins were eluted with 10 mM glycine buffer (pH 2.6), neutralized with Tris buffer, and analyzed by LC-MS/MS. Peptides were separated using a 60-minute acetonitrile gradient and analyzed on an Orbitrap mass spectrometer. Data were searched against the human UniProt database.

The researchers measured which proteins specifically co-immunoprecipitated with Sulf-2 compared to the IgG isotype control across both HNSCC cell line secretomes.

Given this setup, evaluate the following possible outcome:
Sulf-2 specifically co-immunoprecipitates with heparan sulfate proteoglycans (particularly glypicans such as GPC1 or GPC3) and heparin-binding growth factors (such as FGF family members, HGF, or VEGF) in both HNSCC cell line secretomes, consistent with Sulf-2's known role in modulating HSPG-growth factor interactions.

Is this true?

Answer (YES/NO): NO